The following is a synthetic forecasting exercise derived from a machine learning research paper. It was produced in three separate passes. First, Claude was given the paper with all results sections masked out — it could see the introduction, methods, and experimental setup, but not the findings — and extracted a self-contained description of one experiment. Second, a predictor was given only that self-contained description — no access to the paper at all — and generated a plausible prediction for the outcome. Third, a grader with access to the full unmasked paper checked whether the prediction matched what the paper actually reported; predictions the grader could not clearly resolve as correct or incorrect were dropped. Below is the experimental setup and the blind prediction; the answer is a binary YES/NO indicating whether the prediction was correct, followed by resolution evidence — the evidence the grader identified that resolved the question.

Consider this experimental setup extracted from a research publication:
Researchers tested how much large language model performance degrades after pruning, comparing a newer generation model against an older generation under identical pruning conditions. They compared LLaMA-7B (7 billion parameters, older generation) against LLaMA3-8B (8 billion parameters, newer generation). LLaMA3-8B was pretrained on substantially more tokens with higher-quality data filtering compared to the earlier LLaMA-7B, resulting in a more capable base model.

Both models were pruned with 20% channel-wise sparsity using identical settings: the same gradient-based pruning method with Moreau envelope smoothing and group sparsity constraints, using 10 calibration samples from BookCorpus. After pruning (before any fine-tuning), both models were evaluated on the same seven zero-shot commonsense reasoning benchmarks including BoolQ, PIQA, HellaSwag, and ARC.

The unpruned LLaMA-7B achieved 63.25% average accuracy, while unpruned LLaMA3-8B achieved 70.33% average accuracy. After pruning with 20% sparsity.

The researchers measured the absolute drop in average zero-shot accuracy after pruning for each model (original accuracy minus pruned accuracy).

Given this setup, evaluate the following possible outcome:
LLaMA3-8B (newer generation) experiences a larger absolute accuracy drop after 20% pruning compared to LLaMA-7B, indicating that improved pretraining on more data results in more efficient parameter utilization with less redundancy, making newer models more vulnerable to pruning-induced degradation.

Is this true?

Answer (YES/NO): YES